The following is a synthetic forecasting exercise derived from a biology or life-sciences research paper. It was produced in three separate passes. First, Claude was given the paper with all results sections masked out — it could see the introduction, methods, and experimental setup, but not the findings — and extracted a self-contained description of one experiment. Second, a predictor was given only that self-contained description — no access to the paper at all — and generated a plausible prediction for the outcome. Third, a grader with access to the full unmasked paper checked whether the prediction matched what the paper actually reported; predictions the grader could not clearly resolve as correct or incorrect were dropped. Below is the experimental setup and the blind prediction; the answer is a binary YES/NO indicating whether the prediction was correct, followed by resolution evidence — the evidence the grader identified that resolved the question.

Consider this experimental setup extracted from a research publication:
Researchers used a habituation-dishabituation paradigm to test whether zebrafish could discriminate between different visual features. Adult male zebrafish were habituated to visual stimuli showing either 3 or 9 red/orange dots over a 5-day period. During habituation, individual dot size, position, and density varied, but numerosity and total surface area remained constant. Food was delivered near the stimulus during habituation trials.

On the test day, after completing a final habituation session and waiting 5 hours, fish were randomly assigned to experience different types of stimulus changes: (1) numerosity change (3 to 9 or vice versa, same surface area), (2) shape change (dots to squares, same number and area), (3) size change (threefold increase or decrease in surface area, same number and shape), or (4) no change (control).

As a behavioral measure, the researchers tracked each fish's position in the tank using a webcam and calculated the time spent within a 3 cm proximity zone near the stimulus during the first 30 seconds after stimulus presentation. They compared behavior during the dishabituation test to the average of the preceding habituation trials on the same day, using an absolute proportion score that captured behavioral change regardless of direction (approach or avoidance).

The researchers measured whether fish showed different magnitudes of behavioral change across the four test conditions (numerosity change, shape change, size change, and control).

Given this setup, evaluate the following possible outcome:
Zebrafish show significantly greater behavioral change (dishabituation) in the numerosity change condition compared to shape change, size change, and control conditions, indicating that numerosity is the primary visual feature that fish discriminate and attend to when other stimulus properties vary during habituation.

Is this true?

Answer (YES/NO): NO